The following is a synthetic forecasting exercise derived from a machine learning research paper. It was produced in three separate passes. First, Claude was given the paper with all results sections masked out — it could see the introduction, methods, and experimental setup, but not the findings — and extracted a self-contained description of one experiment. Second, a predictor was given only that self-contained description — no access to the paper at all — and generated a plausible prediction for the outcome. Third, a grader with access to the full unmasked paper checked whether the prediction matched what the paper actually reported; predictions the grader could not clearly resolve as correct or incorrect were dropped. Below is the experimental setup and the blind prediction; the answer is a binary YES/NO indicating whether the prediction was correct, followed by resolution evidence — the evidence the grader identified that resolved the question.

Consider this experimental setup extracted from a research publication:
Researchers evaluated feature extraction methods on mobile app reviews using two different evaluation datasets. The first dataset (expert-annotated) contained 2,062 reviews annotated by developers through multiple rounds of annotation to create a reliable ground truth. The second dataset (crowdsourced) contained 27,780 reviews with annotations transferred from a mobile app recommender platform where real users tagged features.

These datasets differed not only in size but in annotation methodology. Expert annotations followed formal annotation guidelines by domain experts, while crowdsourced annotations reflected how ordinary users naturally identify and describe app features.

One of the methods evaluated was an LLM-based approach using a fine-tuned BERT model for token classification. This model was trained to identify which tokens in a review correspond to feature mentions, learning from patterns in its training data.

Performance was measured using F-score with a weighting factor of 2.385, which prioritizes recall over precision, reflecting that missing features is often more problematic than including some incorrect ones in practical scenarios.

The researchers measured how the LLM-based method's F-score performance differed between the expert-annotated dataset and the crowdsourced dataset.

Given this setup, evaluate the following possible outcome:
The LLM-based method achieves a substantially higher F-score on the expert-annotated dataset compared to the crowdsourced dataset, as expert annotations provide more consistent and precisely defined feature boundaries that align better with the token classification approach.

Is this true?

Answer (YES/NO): NO